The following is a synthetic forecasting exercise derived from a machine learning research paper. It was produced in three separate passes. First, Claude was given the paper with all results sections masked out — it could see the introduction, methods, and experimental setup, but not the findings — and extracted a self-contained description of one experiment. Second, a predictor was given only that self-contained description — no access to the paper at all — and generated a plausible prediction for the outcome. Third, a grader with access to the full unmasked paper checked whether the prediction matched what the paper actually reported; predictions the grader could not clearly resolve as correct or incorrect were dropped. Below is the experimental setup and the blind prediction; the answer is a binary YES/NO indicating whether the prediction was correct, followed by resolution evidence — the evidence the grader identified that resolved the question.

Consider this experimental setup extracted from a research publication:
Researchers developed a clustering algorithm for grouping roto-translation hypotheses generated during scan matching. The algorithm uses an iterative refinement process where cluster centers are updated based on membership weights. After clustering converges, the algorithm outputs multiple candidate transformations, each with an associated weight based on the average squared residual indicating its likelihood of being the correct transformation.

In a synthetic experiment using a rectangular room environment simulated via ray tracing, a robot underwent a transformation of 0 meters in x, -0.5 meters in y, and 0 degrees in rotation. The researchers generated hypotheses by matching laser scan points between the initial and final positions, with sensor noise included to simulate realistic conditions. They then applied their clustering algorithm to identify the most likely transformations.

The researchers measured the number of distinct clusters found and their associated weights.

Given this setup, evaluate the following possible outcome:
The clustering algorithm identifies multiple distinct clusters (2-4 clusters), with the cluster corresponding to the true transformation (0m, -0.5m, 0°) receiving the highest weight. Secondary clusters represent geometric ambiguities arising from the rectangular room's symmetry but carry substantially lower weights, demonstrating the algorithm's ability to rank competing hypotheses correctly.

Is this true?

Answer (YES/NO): YES